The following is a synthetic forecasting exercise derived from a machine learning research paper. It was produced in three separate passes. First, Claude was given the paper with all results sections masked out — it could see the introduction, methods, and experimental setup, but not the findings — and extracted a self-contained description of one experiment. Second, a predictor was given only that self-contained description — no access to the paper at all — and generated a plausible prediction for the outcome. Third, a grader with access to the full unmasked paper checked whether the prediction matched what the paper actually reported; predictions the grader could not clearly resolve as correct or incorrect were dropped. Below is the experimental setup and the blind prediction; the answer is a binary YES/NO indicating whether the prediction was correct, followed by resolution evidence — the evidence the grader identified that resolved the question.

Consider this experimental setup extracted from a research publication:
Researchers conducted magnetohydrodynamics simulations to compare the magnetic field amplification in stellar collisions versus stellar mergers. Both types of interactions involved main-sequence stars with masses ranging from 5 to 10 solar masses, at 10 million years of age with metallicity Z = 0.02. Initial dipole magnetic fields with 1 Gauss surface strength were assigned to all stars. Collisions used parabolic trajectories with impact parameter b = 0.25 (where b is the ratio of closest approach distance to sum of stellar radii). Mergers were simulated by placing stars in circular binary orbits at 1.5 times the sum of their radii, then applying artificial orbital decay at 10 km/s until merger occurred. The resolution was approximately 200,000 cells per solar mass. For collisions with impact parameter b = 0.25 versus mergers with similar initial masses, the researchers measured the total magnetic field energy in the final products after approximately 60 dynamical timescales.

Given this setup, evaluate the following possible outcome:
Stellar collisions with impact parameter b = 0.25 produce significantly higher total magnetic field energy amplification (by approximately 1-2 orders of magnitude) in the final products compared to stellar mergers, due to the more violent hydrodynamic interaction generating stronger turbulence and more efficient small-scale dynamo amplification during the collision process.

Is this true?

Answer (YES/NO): NO